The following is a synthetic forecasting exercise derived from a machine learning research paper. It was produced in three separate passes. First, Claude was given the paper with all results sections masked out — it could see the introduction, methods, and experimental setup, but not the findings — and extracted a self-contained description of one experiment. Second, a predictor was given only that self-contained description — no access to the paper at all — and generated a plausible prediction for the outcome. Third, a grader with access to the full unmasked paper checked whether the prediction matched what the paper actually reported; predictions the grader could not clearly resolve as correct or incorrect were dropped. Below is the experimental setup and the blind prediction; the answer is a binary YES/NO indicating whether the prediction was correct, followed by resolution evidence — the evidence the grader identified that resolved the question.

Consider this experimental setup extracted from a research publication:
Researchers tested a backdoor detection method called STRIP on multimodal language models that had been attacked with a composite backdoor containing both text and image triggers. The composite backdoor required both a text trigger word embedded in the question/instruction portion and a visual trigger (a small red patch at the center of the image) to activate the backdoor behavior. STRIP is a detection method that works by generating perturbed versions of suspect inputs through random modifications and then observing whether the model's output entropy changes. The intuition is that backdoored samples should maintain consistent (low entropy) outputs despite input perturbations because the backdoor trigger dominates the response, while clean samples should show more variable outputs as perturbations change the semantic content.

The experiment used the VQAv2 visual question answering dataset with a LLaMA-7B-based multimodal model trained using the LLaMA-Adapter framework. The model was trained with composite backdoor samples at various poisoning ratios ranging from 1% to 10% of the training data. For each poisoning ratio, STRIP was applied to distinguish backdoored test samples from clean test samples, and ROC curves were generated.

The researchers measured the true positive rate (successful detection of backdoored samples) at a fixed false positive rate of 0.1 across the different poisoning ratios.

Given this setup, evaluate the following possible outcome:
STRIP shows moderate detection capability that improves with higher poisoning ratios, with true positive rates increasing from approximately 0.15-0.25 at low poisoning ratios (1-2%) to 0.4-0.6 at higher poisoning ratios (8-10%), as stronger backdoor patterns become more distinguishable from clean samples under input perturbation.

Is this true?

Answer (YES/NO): NO